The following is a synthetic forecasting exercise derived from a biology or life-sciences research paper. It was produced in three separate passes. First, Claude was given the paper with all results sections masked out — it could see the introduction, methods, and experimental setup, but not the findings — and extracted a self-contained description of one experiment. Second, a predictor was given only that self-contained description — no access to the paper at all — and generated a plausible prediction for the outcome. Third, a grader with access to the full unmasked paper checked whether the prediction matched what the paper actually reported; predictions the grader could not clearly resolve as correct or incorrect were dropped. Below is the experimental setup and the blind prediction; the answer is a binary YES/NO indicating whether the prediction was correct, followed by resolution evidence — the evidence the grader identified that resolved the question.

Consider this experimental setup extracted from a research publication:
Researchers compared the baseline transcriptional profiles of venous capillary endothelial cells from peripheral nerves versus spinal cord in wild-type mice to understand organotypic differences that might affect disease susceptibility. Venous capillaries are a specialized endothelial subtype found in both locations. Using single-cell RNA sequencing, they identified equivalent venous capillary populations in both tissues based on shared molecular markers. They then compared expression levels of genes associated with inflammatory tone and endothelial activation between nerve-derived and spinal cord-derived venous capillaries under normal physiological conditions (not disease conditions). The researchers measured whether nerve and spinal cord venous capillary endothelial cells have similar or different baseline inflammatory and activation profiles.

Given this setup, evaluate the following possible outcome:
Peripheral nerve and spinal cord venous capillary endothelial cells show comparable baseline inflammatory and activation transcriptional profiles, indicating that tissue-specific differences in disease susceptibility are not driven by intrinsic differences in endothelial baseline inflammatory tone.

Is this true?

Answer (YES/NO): NO